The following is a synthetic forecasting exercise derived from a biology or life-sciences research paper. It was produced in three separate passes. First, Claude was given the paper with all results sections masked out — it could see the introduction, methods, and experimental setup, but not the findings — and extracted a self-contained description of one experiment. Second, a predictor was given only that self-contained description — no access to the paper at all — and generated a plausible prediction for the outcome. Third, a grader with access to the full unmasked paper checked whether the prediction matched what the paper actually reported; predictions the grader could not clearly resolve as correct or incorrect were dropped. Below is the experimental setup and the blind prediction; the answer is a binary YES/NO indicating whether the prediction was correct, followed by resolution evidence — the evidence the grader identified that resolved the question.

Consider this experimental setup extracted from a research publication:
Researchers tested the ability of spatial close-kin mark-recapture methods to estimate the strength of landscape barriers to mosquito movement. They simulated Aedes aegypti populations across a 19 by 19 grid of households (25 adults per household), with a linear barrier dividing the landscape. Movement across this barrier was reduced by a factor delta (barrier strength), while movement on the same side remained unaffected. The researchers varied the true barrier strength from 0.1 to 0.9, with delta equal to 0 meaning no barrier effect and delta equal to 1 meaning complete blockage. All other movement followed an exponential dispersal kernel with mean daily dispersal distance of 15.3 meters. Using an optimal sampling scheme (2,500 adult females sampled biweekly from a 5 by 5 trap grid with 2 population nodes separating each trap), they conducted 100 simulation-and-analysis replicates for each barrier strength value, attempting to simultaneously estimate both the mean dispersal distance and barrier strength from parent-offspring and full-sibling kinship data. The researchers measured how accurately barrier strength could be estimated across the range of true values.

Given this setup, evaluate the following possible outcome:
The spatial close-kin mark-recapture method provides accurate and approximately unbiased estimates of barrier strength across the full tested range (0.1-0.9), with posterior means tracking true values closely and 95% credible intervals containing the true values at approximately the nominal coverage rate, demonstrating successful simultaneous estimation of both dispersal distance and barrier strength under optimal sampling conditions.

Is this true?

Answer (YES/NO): NO